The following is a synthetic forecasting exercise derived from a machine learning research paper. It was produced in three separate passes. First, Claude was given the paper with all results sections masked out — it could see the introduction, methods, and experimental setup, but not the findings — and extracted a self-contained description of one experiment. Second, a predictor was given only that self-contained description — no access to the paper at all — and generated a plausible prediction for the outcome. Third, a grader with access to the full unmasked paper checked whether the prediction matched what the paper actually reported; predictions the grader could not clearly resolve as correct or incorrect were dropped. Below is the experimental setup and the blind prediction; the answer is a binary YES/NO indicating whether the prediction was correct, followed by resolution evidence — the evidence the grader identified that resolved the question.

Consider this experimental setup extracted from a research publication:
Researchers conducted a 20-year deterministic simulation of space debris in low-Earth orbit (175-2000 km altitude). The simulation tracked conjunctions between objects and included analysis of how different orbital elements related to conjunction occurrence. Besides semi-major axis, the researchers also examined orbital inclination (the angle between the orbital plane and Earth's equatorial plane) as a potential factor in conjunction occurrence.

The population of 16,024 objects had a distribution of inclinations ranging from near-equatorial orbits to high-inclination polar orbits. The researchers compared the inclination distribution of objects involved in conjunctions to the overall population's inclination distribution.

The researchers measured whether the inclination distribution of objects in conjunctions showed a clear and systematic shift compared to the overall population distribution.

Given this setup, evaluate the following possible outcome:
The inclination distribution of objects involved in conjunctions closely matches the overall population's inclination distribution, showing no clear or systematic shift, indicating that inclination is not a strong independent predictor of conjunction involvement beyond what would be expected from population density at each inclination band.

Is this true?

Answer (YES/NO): NO